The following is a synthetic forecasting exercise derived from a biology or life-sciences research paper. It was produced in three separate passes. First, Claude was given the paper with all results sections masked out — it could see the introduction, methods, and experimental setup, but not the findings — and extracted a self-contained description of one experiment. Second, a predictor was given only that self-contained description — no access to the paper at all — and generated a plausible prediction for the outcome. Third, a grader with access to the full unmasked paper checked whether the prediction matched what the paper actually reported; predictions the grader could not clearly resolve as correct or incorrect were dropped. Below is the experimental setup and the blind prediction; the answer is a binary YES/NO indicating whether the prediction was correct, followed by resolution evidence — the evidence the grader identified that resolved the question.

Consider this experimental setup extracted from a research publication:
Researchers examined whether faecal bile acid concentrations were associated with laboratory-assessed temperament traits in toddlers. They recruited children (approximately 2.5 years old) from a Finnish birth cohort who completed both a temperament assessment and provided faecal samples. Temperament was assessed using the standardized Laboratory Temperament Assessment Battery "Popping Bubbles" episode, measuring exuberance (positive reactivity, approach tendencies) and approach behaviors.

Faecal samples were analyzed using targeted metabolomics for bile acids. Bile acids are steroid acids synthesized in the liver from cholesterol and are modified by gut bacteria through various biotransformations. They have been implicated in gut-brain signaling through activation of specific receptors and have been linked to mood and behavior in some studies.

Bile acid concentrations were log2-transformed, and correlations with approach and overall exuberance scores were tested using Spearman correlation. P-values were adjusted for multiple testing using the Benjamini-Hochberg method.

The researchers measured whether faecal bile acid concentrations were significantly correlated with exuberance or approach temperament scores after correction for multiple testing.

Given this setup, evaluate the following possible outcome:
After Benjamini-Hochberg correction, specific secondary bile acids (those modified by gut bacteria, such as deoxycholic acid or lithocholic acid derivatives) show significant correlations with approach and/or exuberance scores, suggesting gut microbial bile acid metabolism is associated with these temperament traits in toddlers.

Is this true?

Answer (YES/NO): NO